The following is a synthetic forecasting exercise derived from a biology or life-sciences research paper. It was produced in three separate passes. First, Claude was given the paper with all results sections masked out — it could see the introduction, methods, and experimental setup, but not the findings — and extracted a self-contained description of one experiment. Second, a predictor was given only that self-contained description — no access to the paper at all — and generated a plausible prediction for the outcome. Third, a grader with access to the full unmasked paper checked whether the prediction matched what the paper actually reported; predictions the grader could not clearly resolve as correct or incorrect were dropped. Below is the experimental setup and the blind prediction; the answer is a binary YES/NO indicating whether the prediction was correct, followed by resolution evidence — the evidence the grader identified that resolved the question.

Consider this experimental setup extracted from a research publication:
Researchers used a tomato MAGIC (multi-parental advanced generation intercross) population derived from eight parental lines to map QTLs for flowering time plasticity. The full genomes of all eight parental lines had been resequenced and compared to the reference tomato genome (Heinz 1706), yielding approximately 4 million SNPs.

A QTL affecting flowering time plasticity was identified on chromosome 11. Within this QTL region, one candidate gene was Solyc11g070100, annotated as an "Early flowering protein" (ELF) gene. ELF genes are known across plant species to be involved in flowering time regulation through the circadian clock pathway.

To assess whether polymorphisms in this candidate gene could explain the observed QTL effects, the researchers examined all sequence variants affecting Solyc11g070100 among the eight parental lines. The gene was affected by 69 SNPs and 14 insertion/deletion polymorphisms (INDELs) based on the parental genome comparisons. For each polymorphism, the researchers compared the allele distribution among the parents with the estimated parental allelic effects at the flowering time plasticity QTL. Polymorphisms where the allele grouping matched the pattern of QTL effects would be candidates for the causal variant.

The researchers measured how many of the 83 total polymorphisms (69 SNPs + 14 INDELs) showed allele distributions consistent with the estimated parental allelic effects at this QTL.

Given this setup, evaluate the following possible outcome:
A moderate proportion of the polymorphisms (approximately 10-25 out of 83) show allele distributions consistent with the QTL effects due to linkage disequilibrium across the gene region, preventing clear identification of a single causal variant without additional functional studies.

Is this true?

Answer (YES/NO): NO